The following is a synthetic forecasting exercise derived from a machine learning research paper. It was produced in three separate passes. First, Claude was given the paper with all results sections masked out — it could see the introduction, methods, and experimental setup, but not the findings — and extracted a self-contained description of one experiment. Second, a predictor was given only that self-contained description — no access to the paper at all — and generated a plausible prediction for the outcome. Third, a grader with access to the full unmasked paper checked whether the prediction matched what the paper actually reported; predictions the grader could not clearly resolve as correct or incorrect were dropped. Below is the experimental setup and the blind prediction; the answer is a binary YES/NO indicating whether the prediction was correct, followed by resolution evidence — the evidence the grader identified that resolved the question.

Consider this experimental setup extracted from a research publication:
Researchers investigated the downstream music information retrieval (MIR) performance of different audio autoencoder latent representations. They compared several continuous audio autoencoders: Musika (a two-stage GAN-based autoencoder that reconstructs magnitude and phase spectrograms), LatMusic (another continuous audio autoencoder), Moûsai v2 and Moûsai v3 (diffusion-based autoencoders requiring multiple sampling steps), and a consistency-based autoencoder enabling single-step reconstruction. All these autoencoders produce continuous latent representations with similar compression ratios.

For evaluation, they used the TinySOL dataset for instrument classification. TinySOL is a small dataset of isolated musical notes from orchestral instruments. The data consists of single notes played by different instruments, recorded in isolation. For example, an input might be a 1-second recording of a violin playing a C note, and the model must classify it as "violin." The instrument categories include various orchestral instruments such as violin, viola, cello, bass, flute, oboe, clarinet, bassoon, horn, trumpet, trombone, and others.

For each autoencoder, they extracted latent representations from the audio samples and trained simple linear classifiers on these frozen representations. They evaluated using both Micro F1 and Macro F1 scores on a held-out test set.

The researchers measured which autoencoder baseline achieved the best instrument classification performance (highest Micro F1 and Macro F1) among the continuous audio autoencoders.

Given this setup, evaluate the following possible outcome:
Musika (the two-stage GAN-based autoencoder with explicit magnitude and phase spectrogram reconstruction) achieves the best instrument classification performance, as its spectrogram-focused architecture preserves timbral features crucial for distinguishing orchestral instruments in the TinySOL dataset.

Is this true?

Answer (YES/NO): YES